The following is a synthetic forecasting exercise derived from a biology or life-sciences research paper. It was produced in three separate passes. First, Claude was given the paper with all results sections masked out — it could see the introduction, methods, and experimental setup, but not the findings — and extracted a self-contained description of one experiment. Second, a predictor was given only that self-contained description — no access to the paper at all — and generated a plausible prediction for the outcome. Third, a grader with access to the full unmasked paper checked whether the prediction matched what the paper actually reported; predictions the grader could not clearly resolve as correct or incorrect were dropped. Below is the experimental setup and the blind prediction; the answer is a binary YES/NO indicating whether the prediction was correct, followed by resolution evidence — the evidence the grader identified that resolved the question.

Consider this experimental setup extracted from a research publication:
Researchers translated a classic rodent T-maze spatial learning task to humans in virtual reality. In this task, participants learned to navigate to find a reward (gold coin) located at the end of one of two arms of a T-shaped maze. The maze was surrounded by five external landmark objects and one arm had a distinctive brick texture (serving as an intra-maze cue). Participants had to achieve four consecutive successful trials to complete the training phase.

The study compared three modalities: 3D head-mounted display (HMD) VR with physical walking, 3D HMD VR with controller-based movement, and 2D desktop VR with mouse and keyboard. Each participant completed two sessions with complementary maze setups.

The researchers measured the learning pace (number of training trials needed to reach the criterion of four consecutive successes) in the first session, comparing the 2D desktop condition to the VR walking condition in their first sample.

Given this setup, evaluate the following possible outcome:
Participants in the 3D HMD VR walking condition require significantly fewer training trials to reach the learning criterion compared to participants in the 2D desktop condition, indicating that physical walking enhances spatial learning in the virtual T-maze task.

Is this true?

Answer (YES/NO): YES